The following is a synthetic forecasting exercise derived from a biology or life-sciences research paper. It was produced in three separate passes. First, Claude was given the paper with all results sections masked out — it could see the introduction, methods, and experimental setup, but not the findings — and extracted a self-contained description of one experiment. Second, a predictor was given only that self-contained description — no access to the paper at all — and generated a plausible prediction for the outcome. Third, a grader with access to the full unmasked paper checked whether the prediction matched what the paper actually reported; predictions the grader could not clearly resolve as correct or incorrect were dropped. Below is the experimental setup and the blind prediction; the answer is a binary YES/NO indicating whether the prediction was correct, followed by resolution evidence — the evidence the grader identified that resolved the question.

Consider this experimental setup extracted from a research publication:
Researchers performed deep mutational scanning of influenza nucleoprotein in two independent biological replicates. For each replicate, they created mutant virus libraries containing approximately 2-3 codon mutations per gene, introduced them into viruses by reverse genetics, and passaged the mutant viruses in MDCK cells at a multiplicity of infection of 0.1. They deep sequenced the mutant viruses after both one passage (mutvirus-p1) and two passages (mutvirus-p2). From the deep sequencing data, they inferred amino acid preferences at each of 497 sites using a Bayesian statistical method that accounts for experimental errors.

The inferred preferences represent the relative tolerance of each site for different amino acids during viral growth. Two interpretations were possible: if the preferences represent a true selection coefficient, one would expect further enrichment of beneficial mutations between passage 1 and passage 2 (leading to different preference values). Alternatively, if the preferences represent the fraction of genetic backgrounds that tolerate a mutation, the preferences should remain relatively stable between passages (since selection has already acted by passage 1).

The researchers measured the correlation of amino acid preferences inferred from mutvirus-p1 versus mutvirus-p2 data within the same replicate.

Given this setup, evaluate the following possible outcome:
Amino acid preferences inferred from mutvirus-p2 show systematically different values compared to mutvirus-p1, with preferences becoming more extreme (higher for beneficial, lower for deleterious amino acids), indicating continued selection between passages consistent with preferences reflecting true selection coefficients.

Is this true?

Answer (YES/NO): NO